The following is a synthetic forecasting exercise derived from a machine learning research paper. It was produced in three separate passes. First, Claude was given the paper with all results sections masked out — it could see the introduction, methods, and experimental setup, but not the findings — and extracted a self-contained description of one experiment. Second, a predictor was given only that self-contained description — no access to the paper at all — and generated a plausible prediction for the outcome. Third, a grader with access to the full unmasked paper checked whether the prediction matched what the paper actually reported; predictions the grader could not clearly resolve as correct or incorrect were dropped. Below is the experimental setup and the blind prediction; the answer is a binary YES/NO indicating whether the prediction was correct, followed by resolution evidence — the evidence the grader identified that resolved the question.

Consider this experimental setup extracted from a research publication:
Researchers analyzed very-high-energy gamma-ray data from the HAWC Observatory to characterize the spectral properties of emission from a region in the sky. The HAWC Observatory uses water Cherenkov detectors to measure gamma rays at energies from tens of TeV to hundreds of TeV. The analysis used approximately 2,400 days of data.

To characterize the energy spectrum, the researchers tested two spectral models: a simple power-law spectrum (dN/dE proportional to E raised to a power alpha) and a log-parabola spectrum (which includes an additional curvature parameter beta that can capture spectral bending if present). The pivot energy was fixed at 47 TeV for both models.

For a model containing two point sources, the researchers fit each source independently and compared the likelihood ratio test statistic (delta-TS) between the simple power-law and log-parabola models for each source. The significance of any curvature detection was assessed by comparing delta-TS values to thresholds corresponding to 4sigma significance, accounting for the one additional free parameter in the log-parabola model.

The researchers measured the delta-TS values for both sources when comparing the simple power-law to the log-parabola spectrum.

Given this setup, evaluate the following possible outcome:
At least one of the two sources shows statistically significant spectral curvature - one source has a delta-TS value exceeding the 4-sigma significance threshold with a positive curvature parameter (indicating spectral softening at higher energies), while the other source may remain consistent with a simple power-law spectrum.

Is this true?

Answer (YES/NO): NO